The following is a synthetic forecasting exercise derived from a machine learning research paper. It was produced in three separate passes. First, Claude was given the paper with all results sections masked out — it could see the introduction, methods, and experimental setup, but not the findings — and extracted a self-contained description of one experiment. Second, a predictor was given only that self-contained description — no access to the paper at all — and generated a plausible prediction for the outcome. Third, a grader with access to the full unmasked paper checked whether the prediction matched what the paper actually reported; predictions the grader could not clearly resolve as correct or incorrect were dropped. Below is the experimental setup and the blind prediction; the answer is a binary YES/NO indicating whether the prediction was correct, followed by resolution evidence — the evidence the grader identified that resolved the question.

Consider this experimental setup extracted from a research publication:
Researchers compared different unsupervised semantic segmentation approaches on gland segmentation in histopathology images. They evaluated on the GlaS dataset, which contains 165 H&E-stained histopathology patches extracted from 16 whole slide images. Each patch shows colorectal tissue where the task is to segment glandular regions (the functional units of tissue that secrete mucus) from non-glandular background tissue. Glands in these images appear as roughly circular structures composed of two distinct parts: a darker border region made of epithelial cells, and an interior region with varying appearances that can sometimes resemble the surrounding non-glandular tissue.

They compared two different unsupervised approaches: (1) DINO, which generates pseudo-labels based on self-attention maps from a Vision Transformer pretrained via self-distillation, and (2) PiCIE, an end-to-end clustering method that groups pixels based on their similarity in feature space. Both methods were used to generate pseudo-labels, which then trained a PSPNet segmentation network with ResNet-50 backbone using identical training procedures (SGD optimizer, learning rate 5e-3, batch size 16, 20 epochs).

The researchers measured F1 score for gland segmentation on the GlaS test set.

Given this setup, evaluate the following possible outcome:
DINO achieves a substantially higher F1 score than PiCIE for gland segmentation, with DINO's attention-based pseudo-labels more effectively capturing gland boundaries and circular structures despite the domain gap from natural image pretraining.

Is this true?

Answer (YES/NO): NO